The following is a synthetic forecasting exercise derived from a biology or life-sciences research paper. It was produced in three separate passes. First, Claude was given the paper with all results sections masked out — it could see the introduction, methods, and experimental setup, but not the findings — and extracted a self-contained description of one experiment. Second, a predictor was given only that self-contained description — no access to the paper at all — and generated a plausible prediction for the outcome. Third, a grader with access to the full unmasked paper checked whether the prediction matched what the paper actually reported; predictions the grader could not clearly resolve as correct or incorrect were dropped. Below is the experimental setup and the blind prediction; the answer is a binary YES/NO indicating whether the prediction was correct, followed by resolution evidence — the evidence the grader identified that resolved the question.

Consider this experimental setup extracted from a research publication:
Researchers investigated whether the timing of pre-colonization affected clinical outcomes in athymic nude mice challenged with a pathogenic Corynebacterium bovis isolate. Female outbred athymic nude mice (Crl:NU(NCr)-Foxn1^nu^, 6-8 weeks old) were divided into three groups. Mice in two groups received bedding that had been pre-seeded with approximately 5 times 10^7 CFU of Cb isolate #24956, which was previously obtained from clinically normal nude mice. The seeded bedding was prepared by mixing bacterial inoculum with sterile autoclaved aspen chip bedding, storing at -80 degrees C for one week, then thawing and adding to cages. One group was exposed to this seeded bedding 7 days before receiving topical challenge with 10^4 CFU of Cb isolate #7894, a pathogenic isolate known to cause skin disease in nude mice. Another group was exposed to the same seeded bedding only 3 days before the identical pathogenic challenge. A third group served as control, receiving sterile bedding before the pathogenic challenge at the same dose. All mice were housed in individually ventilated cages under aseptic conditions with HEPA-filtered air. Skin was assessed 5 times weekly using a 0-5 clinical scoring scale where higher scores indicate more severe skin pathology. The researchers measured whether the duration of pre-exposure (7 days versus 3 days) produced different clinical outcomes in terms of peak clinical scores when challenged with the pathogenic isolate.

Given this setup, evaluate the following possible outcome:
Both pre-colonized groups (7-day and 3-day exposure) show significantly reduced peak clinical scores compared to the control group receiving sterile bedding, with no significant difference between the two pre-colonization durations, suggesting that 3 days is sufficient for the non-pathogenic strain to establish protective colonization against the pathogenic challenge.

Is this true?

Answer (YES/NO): YES